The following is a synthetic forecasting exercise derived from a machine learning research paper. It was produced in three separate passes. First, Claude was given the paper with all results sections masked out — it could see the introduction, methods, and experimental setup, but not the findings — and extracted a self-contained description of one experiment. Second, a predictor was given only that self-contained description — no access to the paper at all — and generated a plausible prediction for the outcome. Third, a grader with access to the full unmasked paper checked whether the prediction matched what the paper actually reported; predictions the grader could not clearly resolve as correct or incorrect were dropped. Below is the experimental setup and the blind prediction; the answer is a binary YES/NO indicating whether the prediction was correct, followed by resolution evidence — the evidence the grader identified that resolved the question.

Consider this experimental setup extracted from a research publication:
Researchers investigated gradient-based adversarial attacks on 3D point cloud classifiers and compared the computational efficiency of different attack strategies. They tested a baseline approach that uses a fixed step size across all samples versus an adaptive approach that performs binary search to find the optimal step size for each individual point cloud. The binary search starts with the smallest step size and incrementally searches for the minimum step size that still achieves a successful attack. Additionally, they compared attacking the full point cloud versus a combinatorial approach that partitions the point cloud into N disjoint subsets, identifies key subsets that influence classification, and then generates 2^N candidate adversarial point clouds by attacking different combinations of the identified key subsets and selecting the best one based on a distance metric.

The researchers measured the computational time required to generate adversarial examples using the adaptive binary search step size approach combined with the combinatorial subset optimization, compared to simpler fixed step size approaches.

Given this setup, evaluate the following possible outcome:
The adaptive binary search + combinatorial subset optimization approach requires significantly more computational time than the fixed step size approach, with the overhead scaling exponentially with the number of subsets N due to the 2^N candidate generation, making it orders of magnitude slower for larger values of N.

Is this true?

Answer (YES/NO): NO